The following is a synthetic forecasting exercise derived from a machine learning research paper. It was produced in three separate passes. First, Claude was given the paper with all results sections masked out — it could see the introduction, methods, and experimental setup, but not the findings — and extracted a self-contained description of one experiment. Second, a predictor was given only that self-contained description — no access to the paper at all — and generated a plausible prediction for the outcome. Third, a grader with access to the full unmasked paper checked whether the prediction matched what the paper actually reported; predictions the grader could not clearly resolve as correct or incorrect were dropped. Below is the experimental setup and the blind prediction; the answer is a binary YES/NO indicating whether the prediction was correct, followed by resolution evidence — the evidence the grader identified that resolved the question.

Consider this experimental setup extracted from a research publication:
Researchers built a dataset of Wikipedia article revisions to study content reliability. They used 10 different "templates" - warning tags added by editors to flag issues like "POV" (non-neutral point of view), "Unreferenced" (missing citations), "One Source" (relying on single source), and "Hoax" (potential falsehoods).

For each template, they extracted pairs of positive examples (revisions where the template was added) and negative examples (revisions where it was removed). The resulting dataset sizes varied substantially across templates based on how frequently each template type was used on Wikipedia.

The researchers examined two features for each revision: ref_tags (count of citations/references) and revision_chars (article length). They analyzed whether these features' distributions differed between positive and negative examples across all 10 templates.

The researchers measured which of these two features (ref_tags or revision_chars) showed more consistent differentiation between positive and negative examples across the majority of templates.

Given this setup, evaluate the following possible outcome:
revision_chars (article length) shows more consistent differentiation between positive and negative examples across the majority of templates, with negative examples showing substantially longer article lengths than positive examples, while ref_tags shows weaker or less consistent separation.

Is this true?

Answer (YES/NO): NO